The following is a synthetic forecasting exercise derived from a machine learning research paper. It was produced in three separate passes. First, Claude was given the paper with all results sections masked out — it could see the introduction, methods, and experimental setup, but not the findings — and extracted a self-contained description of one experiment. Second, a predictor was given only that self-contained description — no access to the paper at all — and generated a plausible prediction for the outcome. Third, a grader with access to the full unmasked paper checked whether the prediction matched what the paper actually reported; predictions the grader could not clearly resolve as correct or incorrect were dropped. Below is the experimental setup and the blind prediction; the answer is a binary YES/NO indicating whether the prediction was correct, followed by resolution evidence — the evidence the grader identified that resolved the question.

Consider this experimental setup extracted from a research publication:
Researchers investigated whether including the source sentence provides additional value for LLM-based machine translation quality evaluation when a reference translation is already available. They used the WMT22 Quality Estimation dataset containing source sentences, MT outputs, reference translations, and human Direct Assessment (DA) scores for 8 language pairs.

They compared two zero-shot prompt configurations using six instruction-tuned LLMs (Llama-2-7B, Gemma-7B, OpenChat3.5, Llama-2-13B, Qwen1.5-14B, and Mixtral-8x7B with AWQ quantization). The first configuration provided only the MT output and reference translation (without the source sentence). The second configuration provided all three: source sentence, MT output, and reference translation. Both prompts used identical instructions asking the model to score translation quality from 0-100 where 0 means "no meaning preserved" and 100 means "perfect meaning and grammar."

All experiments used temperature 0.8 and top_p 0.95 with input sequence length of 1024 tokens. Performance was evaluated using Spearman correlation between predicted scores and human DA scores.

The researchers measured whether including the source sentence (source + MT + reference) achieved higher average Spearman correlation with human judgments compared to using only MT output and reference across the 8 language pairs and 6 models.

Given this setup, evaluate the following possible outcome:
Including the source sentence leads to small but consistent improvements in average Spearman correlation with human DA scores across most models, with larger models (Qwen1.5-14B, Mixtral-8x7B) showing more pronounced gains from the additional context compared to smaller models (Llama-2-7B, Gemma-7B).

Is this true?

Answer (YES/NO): NO